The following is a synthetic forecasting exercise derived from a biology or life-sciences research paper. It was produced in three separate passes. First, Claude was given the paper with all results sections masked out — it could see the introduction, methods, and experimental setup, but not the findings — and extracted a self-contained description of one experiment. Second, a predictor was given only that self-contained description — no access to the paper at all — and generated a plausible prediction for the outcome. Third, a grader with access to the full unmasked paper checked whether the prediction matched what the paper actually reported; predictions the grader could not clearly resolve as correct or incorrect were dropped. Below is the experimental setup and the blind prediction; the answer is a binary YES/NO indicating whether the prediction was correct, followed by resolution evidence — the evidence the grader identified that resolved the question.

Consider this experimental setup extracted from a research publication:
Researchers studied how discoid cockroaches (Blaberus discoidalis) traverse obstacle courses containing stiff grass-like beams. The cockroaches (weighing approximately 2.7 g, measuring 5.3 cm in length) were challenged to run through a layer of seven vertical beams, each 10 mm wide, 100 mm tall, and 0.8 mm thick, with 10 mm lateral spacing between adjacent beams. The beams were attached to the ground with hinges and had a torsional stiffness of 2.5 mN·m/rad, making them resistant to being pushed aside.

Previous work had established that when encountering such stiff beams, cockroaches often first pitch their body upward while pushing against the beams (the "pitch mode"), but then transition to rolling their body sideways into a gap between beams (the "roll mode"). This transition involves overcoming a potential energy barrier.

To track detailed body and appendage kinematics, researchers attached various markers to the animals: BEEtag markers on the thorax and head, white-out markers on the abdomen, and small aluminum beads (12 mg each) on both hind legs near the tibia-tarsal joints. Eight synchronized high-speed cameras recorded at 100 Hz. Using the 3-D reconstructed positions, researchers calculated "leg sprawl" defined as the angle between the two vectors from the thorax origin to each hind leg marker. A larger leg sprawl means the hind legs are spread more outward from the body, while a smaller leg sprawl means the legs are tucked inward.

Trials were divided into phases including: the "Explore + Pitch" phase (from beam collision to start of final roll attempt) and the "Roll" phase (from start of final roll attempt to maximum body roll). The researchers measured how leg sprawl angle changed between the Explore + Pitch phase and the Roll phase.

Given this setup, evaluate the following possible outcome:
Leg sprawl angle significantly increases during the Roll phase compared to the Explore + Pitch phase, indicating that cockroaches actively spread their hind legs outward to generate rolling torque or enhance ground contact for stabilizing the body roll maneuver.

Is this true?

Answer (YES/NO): NO